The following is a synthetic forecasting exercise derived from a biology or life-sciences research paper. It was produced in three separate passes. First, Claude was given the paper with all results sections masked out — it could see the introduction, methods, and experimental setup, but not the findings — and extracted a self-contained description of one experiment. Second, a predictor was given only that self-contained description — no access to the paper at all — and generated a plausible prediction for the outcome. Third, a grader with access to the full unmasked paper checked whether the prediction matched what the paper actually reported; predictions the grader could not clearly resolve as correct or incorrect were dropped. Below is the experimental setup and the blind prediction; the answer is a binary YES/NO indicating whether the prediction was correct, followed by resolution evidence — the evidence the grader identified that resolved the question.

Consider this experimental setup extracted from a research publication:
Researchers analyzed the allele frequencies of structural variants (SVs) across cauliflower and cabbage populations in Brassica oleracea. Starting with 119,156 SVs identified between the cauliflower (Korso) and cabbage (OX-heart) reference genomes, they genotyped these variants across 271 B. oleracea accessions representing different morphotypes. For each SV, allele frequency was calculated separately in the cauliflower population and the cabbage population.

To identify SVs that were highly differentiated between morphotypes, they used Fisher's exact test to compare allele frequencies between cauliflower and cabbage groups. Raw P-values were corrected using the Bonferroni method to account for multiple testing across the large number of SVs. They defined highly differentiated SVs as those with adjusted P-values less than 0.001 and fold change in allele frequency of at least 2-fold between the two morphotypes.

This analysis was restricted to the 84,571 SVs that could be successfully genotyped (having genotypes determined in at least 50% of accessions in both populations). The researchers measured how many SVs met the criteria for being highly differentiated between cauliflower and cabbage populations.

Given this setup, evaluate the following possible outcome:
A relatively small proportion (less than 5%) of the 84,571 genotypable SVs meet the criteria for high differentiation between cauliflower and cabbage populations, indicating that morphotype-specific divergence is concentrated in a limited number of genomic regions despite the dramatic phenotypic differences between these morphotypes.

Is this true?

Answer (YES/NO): NO